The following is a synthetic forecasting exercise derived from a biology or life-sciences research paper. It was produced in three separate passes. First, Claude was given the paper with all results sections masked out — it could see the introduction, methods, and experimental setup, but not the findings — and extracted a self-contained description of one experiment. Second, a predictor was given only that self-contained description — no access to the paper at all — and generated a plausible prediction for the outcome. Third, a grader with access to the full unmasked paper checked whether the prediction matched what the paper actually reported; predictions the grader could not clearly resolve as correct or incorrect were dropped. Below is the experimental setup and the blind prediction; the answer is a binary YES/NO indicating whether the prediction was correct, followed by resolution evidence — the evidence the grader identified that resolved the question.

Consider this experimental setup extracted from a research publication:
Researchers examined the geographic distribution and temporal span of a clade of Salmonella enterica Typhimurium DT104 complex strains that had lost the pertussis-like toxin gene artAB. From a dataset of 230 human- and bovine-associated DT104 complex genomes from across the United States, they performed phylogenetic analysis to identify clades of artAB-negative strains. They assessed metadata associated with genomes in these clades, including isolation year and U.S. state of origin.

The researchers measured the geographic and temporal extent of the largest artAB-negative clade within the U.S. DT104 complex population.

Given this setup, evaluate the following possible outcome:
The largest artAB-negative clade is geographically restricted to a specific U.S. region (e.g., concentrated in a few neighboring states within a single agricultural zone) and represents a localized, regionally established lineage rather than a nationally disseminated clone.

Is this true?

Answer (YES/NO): NO